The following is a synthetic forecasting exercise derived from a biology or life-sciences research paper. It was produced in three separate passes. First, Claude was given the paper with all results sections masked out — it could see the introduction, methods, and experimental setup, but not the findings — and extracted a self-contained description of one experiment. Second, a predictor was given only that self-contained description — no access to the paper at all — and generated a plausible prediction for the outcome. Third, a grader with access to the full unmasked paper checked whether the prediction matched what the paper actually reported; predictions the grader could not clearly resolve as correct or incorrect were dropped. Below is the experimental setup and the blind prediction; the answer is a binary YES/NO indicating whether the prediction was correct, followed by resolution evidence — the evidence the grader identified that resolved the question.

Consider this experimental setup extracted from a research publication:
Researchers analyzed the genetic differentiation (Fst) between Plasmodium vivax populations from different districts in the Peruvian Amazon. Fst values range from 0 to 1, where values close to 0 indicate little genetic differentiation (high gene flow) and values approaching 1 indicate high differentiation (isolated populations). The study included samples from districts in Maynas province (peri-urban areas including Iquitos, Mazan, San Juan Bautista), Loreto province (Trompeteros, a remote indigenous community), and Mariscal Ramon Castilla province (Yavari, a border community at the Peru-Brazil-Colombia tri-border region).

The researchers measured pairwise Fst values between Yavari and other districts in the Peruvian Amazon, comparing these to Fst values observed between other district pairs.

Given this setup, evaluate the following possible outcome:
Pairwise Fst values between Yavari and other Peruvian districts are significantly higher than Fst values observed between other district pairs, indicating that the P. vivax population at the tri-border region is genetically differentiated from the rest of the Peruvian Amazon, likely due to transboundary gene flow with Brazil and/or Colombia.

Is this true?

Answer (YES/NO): YES